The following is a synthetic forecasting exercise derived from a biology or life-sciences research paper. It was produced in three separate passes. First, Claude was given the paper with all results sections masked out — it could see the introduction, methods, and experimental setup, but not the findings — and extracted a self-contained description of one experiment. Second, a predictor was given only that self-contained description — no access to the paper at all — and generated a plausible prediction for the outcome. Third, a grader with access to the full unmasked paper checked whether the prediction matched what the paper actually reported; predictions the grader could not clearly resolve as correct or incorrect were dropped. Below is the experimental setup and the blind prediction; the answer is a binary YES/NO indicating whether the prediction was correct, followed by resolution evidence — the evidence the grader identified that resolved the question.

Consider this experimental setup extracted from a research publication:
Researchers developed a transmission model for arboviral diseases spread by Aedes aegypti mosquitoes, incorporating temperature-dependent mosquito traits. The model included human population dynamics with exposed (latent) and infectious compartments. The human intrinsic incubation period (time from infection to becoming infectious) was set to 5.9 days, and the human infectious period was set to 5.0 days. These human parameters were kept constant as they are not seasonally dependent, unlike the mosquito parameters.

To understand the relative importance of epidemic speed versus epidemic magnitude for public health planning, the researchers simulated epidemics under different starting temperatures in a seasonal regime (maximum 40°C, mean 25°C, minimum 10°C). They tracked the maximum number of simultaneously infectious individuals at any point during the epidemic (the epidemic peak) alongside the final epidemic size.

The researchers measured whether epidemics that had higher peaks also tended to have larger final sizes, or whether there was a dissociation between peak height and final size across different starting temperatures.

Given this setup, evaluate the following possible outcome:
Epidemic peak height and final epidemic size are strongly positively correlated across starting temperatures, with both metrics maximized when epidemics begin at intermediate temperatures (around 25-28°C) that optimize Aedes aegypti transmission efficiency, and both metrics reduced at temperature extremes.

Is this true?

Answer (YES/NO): NO